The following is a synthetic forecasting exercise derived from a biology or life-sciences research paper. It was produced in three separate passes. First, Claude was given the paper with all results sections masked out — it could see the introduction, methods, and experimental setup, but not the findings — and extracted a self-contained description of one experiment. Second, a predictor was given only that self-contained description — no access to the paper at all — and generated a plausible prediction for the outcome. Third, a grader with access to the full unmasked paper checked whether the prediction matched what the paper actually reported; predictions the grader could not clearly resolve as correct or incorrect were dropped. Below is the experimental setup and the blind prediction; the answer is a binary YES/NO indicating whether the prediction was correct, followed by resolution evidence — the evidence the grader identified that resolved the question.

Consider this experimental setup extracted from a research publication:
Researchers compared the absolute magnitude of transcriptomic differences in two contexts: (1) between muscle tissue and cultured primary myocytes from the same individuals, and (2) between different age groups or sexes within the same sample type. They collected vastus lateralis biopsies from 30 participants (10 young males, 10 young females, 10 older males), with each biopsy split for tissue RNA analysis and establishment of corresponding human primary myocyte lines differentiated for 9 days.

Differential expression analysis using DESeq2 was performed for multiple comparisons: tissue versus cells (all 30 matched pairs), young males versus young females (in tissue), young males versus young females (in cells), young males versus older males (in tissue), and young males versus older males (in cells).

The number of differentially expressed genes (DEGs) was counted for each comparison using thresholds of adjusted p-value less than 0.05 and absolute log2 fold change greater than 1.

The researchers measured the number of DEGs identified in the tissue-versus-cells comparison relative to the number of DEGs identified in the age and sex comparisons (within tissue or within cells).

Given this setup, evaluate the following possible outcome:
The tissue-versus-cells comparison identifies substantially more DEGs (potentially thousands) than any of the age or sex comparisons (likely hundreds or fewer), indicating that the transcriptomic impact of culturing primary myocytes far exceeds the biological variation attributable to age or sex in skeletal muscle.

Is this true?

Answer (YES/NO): YES